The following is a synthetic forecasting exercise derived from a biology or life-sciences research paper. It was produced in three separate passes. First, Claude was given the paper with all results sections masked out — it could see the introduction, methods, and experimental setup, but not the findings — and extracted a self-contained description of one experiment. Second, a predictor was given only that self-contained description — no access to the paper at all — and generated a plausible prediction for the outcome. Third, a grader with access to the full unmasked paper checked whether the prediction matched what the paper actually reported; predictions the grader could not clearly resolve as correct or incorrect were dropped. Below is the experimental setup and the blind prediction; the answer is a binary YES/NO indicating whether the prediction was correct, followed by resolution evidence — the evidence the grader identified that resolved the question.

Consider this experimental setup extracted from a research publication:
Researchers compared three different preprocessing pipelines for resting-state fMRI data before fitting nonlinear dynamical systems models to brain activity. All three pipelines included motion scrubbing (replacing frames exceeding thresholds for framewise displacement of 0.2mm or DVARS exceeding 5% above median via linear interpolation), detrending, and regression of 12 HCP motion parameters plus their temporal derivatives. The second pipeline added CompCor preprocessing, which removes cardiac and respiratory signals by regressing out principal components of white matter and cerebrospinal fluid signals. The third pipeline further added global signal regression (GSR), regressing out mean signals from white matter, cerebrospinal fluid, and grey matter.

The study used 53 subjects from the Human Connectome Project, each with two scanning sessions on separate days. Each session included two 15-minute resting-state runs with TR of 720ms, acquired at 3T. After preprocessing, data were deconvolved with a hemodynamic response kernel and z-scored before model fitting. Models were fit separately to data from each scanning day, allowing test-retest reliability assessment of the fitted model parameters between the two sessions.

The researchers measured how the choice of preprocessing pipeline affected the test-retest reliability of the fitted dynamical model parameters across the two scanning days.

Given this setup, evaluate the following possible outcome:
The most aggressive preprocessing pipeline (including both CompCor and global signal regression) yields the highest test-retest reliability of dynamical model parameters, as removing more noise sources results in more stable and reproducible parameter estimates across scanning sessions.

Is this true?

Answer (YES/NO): NO